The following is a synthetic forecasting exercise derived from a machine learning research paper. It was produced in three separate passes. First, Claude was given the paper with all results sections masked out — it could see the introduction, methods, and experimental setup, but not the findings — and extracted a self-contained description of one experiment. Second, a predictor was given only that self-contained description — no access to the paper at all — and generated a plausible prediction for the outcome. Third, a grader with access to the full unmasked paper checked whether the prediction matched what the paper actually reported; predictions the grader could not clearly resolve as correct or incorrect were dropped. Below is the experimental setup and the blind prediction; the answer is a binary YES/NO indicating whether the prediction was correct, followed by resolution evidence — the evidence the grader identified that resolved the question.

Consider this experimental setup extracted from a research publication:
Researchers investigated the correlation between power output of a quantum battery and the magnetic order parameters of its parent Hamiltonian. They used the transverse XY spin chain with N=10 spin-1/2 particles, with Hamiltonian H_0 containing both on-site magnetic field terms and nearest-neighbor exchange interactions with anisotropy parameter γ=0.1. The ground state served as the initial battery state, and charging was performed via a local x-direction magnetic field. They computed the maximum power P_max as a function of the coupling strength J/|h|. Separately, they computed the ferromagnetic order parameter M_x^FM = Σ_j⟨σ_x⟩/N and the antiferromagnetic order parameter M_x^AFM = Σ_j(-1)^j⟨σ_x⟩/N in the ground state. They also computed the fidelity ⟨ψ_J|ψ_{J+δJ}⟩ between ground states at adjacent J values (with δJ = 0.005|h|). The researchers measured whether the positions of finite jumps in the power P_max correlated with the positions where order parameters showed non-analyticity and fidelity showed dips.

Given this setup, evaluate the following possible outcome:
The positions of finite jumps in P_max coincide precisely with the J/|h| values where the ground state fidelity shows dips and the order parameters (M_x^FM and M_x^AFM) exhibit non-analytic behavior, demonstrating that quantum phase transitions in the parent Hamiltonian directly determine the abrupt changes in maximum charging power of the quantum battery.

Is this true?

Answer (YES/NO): YES